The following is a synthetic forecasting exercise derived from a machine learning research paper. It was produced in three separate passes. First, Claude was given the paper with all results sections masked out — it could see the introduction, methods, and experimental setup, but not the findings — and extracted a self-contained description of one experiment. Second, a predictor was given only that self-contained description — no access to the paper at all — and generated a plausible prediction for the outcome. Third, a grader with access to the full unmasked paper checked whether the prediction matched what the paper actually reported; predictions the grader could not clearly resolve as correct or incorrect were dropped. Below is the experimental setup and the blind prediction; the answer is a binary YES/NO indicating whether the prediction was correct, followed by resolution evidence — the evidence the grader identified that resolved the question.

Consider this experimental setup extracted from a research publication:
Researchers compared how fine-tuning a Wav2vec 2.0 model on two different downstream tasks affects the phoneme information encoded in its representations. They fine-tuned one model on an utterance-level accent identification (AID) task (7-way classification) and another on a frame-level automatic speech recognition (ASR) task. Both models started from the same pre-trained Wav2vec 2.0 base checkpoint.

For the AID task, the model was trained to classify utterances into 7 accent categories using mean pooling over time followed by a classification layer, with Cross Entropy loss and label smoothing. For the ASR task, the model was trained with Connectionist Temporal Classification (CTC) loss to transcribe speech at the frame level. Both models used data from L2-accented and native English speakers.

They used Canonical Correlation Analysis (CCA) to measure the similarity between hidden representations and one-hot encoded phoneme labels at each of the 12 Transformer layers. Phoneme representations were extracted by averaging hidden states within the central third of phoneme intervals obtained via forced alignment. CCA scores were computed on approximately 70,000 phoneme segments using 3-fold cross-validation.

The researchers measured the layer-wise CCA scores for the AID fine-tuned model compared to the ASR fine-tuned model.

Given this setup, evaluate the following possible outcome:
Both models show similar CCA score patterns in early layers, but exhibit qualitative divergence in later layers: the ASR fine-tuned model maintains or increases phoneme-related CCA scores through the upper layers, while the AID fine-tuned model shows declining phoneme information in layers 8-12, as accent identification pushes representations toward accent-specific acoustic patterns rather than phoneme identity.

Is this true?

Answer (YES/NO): NO